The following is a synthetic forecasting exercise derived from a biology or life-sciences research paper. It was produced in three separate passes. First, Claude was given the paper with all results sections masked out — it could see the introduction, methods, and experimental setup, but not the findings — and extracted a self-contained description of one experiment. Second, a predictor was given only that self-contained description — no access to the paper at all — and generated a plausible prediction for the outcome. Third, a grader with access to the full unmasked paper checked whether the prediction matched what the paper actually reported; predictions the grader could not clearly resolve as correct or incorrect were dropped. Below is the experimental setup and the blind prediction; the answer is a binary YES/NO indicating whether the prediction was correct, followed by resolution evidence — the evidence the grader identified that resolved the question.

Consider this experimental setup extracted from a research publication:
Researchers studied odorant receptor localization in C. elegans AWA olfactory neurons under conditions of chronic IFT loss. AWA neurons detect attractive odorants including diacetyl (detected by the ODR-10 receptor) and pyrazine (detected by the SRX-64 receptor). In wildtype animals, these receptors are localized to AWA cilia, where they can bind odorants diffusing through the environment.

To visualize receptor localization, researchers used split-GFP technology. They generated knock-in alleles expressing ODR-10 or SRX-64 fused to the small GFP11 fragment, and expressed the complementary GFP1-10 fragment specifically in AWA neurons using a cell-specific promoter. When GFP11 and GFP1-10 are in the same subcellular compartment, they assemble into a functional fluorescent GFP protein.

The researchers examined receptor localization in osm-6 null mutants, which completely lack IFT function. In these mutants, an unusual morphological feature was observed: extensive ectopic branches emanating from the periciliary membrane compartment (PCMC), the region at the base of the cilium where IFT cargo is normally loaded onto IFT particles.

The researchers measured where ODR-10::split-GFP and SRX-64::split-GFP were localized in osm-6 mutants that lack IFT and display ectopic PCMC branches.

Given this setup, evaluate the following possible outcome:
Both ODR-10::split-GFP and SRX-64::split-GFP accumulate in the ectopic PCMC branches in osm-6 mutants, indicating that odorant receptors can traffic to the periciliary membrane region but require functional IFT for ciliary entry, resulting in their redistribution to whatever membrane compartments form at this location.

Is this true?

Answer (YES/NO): NO